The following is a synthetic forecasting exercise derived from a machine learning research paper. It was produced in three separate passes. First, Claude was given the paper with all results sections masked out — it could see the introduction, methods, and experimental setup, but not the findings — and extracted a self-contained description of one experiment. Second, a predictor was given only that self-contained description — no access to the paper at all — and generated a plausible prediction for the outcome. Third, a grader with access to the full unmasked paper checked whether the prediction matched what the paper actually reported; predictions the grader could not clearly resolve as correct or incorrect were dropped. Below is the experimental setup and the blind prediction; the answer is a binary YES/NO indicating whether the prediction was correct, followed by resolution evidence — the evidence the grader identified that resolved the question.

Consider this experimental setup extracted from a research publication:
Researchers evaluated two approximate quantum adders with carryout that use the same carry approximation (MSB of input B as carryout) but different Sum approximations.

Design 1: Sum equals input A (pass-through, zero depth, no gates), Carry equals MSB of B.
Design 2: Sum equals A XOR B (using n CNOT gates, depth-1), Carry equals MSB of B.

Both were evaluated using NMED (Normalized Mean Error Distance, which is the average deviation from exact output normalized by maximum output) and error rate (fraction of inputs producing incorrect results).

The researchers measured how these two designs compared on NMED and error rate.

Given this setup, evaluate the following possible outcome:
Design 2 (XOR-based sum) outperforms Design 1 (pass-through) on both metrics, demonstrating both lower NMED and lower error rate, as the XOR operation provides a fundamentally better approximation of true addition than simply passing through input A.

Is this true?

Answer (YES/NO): NO